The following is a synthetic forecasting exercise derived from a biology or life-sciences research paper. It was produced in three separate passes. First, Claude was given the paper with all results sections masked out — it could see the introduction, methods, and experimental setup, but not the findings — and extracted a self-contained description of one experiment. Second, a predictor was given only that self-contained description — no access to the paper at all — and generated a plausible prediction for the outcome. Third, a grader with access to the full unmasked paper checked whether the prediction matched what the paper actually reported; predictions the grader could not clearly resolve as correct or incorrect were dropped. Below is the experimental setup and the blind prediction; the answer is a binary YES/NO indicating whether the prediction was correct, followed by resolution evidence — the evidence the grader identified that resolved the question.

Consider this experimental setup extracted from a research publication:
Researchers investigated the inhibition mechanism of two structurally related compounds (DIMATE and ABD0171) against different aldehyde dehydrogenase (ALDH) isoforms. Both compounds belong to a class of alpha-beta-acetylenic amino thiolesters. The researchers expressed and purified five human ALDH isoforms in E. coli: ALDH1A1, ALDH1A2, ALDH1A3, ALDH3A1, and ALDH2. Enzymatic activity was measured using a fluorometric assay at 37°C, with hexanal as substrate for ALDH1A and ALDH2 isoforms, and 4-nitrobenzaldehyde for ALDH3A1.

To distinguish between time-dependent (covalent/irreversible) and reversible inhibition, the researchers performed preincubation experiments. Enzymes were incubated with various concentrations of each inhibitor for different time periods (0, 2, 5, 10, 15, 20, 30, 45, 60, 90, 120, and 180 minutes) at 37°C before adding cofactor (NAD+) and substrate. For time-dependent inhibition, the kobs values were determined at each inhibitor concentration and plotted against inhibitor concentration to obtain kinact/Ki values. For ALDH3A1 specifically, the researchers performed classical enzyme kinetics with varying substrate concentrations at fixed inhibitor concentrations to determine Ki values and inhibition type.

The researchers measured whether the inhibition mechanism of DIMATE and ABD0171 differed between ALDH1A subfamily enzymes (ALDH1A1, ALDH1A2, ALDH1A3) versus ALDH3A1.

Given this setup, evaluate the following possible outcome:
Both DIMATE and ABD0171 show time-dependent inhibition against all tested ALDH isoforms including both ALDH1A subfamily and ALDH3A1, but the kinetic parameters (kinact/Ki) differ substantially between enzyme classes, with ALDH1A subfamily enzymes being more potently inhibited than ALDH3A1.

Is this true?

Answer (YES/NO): NO